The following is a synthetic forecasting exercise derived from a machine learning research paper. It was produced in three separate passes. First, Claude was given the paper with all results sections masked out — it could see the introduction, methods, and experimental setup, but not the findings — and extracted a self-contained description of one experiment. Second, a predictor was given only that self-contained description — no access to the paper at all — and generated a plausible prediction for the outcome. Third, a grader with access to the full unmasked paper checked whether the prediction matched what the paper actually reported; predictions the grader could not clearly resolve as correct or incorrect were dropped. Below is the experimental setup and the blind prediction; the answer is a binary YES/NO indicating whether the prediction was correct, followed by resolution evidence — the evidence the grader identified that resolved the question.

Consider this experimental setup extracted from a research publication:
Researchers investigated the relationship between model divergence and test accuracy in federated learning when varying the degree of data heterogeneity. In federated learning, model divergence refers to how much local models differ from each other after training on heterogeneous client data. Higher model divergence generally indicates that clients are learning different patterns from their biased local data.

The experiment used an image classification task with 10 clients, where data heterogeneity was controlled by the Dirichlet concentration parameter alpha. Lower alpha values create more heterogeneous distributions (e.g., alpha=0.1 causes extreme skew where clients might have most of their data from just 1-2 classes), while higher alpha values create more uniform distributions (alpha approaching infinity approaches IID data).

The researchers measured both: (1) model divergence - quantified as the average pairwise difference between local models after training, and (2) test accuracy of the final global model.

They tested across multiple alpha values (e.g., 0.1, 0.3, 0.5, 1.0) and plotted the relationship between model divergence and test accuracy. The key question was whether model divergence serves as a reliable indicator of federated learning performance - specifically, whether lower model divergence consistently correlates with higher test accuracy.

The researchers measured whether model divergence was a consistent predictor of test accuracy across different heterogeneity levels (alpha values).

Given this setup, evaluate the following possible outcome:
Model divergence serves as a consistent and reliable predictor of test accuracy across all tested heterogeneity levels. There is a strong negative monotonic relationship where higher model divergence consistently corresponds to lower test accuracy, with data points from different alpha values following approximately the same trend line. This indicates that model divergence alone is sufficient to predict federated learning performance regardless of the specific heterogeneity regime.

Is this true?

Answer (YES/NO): NO